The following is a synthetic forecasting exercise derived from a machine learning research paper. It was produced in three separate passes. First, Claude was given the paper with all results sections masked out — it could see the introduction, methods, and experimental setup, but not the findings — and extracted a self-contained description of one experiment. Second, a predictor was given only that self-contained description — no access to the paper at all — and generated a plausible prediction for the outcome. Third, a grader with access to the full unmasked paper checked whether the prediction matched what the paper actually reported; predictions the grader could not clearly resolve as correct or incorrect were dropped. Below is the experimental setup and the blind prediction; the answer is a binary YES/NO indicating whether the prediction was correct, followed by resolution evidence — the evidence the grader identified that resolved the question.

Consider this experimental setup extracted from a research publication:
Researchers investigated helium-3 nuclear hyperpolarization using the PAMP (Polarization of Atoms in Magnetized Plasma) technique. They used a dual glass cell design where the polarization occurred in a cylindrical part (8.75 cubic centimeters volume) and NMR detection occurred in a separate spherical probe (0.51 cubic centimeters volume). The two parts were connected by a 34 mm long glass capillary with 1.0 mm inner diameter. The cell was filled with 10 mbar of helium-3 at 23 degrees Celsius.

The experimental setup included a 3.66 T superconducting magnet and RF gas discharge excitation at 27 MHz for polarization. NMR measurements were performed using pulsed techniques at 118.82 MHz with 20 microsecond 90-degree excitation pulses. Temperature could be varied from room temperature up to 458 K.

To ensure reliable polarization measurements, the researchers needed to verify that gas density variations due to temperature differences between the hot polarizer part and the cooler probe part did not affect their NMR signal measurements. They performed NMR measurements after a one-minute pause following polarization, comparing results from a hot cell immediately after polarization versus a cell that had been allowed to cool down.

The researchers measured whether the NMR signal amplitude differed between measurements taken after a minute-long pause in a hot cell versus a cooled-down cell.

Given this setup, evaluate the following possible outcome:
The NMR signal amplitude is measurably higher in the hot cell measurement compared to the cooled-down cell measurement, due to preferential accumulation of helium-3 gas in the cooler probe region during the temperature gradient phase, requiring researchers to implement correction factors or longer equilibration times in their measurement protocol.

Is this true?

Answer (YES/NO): NO